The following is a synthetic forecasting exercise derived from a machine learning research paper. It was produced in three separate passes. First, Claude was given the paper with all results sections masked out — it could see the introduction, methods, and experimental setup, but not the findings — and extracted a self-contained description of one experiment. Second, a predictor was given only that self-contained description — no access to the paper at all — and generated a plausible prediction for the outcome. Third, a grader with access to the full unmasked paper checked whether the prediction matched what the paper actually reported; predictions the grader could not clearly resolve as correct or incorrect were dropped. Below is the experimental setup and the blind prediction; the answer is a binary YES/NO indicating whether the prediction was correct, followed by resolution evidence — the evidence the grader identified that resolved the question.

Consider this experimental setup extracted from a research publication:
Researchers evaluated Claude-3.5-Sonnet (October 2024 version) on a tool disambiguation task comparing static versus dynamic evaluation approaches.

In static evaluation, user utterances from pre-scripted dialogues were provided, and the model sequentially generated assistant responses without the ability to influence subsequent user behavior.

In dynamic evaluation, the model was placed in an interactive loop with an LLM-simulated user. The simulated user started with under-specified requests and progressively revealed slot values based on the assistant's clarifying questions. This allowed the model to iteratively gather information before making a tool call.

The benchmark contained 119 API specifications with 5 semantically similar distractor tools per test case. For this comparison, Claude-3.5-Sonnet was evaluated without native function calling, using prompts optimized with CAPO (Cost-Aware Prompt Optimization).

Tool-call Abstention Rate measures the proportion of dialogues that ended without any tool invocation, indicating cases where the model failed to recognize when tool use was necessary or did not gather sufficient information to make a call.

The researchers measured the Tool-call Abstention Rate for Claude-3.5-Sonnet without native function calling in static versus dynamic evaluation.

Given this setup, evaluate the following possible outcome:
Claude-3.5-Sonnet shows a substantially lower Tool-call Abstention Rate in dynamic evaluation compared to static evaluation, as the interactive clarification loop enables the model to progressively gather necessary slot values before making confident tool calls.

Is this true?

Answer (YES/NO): YES